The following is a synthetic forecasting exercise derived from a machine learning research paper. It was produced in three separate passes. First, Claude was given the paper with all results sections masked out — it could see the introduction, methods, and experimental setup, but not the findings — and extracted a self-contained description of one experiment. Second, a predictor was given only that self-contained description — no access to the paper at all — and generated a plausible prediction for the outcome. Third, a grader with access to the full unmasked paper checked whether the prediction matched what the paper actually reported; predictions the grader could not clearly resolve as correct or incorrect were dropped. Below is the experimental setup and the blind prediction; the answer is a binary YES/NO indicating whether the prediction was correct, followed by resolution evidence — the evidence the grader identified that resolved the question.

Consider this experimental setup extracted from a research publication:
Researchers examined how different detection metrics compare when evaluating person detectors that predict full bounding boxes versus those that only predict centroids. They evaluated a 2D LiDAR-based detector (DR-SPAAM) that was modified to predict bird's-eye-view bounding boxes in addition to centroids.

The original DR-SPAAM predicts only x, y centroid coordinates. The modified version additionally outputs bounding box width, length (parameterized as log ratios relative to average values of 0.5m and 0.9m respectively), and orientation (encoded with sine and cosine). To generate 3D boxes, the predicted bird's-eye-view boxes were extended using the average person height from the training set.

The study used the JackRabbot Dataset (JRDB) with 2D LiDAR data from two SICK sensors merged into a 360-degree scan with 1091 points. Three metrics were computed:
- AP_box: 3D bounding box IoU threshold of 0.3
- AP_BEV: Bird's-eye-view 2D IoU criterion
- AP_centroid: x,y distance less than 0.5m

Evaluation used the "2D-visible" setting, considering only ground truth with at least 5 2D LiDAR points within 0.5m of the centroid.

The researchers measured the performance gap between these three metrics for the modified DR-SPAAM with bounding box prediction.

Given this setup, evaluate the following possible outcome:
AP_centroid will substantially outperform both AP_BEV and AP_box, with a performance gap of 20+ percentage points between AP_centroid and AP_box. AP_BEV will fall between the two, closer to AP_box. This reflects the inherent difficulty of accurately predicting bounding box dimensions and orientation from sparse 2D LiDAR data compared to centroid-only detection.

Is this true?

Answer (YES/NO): NO